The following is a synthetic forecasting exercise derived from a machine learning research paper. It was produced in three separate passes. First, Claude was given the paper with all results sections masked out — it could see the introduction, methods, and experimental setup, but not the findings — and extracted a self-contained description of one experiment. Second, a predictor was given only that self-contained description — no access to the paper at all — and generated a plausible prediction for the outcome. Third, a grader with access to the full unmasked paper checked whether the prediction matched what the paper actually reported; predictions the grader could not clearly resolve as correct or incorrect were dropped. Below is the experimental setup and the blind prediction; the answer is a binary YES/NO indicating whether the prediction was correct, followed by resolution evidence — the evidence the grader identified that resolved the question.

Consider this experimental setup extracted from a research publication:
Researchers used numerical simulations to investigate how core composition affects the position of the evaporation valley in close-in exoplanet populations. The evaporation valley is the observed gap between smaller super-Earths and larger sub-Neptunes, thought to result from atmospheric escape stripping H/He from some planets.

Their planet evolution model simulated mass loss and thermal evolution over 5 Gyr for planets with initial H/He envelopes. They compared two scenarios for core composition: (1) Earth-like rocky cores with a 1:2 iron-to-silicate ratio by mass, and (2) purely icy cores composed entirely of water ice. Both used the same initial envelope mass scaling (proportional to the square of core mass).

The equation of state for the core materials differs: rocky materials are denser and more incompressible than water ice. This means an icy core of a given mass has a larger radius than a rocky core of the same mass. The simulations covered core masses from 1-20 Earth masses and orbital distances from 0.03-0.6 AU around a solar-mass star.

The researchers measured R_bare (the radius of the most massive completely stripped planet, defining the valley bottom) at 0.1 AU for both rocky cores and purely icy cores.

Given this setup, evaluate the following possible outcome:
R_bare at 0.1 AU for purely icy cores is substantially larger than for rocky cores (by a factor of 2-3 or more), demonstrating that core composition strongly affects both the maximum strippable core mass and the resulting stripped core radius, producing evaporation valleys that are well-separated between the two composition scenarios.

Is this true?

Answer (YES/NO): NO